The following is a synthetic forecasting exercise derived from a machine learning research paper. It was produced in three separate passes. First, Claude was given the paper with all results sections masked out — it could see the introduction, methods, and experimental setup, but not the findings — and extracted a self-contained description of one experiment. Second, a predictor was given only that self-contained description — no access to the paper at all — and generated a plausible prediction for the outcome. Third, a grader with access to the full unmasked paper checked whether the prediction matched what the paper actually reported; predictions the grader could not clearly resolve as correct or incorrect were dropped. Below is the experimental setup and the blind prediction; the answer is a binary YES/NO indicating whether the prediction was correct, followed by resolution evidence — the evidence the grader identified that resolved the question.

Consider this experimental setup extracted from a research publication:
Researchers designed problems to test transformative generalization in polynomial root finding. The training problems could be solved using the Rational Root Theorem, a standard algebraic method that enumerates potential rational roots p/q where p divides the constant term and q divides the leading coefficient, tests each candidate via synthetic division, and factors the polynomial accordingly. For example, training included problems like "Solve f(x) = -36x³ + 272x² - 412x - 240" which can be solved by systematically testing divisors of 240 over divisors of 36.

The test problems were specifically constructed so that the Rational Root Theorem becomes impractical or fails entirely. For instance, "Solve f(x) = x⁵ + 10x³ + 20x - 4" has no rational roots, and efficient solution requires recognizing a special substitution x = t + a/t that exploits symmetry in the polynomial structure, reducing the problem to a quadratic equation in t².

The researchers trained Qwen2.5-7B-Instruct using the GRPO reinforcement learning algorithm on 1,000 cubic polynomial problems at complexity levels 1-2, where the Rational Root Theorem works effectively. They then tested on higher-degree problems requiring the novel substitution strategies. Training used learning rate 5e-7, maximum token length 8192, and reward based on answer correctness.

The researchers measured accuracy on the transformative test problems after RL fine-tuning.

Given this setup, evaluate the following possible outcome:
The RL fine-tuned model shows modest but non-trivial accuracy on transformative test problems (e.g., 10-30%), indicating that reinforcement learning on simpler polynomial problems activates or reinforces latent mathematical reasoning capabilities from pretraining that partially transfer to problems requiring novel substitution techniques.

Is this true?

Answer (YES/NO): NO